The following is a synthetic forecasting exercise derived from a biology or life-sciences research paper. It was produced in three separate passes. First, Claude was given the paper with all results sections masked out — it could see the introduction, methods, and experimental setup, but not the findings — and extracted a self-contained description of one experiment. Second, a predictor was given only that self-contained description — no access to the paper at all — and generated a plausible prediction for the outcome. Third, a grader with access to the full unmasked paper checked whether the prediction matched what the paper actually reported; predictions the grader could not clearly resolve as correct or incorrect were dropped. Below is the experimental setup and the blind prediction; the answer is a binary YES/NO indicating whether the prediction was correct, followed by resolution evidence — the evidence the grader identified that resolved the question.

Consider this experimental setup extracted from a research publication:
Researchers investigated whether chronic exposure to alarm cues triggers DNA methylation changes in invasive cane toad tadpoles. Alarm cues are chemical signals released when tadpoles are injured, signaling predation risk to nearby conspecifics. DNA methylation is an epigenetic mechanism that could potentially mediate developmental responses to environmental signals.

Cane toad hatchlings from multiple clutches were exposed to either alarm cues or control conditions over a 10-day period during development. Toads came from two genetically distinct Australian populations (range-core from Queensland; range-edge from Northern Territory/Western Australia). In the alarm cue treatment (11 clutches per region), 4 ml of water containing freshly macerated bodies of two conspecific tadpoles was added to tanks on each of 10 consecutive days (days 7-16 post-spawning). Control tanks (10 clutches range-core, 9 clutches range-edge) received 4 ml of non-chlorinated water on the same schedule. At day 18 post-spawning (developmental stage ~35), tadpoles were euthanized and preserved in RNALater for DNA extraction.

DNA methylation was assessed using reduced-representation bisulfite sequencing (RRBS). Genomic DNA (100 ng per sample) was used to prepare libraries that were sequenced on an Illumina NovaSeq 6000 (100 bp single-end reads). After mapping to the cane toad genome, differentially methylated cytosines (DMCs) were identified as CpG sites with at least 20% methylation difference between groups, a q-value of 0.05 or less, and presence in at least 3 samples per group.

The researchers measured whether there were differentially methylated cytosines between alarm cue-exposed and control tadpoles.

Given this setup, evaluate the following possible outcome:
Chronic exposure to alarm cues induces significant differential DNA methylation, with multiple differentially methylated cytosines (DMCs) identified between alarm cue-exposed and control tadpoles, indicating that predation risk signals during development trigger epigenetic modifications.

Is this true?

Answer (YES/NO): YES